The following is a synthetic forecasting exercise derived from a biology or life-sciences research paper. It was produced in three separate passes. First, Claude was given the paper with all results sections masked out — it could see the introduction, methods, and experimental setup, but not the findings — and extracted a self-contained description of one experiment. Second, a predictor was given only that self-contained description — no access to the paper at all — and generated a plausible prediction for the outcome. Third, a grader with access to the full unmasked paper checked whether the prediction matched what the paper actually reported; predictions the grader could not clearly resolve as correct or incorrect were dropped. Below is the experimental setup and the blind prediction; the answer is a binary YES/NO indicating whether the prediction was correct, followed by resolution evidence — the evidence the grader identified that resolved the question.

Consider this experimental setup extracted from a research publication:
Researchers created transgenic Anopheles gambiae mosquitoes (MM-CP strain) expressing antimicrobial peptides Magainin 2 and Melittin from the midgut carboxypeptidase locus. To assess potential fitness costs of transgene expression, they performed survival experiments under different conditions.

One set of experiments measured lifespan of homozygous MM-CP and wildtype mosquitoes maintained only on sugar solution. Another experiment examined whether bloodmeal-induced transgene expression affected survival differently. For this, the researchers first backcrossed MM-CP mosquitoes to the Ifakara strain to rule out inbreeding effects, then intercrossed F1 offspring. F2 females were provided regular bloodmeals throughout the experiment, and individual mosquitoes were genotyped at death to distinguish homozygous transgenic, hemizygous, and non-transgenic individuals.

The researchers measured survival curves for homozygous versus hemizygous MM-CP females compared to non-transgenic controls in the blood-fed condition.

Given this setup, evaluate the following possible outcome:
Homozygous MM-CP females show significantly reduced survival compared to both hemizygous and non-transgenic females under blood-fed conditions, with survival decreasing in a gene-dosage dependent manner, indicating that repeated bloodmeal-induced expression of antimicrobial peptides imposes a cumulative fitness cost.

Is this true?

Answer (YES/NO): NO